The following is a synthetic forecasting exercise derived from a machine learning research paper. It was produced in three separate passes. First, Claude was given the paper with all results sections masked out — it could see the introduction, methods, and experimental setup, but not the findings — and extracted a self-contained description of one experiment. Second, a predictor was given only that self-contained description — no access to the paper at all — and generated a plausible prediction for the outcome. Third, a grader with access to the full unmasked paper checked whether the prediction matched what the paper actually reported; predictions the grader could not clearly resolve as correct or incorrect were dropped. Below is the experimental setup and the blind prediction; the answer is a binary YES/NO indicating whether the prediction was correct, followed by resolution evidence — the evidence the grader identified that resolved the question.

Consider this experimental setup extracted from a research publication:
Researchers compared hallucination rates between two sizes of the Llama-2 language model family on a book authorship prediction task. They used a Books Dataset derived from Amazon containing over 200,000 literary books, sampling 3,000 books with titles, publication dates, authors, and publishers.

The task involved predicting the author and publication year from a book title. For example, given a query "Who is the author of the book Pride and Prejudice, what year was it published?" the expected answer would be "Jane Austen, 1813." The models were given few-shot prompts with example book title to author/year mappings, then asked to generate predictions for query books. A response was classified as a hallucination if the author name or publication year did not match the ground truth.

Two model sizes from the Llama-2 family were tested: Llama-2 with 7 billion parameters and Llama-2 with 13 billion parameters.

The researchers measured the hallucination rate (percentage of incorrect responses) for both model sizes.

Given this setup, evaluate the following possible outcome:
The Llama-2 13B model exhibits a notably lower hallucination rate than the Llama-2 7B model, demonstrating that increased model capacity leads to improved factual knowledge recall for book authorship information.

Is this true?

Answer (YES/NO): NO